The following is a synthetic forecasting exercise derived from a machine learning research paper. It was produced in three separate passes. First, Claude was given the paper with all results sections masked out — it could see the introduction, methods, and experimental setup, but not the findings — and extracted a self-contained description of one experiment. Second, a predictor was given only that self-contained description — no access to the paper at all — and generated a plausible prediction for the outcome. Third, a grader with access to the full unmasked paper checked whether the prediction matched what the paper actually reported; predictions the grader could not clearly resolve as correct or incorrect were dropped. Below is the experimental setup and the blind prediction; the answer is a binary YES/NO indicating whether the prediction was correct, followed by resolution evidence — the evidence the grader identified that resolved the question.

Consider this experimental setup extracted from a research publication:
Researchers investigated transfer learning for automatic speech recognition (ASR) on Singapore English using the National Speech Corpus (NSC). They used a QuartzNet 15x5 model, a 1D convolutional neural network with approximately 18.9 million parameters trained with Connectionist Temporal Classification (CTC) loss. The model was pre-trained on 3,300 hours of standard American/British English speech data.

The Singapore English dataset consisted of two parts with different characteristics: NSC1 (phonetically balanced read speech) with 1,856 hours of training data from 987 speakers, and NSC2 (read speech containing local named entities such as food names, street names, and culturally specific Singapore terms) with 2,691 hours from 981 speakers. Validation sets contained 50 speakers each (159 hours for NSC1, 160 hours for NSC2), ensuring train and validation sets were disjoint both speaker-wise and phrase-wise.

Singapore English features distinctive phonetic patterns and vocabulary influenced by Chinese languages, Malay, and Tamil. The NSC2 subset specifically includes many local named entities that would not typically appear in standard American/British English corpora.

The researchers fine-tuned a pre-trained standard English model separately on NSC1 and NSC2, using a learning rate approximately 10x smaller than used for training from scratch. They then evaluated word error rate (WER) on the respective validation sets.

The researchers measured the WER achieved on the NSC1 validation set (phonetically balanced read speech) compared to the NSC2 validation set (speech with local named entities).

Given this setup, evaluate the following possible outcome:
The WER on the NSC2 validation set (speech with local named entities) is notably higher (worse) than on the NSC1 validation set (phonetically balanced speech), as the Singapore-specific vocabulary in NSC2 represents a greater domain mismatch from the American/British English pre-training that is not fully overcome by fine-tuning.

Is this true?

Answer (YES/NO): NO